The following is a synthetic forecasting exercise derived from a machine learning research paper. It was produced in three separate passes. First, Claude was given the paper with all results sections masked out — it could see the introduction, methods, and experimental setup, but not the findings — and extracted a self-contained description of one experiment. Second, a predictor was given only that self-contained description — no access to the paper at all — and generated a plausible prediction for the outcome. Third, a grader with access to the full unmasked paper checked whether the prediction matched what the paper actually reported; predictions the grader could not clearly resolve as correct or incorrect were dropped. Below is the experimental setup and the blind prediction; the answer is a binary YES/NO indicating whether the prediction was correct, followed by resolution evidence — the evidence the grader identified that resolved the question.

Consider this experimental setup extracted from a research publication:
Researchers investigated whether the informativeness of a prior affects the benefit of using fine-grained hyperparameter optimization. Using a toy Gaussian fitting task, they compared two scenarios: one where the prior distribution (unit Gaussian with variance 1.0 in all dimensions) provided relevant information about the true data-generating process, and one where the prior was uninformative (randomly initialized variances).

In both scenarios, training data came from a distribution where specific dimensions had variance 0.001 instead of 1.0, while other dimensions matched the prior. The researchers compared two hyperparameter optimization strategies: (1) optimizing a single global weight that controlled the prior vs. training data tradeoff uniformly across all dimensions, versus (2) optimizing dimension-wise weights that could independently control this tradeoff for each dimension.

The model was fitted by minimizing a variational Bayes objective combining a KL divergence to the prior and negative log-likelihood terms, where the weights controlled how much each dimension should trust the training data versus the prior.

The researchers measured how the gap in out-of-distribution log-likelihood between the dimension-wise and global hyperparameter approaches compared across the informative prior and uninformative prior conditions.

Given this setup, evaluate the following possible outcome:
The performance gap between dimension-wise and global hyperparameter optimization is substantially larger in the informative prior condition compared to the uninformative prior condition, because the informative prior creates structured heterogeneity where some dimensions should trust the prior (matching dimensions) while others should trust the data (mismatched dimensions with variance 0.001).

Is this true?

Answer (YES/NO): YES